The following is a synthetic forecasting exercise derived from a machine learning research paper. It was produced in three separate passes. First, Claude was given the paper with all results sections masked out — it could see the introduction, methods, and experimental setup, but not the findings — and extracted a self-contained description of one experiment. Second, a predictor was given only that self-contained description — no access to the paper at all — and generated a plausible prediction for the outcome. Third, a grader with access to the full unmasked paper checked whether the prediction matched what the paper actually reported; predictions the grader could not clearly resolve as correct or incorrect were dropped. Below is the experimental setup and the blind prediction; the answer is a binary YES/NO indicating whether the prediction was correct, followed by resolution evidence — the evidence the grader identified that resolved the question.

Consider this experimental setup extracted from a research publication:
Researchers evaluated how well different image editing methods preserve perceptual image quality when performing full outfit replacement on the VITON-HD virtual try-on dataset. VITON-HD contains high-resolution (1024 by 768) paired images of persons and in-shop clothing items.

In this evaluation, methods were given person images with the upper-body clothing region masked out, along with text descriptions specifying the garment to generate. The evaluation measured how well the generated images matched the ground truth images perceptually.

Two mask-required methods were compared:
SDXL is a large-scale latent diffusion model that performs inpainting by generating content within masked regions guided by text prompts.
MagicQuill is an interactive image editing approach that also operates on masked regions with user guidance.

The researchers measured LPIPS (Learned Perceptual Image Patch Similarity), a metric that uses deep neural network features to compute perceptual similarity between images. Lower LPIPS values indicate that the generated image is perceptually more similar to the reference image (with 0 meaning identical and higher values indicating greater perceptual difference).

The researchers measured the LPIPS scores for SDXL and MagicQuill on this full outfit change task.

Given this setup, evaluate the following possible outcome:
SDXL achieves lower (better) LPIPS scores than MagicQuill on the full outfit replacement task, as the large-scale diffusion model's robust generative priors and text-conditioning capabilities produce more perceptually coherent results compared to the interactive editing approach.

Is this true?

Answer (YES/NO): YES